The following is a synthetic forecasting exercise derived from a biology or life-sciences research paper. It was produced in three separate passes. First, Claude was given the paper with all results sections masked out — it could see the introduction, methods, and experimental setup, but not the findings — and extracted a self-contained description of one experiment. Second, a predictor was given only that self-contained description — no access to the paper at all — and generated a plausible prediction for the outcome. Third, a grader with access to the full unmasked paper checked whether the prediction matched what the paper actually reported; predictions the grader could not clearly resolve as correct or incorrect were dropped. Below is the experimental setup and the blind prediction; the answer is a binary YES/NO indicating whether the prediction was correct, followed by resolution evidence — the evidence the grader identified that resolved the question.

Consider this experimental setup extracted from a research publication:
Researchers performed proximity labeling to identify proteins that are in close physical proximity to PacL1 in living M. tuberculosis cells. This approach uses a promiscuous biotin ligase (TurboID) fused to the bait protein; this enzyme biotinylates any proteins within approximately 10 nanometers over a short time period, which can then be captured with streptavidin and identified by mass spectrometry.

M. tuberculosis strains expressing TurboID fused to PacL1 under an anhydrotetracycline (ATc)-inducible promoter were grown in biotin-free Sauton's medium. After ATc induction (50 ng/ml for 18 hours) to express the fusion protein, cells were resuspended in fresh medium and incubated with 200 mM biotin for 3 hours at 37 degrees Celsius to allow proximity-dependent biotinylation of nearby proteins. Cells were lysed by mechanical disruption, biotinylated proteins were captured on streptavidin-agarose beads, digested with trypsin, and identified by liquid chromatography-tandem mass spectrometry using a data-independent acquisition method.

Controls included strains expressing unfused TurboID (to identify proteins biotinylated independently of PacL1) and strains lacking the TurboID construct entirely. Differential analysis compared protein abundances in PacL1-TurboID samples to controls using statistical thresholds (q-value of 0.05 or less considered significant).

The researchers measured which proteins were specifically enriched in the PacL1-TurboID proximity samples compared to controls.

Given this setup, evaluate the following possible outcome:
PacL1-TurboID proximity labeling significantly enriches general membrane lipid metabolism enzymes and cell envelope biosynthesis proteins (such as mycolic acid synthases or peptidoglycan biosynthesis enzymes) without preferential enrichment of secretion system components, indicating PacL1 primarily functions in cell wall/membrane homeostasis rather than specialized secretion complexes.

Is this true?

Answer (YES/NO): NO